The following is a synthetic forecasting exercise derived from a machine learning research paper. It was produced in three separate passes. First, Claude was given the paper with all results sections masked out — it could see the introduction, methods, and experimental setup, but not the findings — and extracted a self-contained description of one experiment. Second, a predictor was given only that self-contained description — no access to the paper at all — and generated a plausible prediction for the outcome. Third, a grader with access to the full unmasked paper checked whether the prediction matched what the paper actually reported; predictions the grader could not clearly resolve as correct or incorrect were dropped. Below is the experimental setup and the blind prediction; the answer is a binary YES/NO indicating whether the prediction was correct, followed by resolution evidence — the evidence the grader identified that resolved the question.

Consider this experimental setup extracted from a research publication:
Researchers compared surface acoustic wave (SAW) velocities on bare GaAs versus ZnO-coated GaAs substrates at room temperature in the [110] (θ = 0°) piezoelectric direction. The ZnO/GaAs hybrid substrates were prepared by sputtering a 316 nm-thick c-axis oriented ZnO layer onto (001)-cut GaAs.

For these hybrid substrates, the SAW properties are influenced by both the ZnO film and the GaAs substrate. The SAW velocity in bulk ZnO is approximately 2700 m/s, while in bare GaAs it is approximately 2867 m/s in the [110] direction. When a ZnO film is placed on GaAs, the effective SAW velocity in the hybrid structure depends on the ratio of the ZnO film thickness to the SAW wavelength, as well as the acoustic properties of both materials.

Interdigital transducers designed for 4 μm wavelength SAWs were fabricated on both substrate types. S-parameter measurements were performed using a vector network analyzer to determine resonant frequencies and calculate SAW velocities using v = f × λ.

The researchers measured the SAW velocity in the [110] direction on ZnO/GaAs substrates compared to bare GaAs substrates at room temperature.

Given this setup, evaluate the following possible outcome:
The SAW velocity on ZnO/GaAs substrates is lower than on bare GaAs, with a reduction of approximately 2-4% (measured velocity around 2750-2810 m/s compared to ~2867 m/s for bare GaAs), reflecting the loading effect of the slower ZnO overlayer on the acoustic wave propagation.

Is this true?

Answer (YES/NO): YES